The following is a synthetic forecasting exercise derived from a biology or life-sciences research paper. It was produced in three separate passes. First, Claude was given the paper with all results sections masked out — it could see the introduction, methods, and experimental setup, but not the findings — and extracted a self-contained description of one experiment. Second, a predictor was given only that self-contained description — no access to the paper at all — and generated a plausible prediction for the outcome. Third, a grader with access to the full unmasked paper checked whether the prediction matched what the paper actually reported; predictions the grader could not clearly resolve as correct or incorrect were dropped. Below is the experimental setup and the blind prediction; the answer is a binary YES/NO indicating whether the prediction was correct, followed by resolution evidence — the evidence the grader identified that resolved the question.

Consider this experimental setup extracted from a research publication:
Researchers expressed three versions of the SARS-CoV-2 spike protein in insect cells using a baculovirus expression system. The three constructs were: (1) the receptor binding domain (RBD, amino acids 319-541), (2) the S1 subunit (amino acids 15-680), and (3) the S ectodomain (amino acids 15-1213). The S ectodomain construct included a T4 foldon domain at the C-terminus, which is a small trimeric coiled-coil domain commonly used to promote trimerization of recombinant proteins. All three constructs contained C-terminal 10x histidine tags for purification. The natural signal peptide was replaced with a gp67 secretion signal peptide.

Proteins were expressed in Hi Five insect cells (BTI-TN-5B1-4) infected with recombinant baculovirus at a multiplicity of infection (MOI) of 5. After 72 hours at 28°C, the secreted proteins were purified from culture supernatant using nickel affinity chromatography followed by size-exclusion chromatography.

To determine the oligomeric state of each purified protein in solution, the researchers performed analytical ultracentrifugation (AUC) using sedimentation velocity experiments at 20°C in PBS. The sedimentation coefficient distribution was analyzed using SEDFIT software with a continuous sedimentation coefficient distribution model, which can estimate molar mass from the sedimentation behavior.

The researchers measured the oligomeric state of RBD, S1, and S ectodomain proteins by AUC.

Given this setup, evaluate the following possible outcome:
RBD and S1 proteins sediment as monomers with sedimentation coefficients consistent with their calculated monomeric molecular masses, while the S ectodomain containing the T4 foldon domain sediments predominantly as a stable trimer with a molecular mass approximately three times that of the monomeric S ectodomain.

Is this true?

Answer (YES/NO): NO